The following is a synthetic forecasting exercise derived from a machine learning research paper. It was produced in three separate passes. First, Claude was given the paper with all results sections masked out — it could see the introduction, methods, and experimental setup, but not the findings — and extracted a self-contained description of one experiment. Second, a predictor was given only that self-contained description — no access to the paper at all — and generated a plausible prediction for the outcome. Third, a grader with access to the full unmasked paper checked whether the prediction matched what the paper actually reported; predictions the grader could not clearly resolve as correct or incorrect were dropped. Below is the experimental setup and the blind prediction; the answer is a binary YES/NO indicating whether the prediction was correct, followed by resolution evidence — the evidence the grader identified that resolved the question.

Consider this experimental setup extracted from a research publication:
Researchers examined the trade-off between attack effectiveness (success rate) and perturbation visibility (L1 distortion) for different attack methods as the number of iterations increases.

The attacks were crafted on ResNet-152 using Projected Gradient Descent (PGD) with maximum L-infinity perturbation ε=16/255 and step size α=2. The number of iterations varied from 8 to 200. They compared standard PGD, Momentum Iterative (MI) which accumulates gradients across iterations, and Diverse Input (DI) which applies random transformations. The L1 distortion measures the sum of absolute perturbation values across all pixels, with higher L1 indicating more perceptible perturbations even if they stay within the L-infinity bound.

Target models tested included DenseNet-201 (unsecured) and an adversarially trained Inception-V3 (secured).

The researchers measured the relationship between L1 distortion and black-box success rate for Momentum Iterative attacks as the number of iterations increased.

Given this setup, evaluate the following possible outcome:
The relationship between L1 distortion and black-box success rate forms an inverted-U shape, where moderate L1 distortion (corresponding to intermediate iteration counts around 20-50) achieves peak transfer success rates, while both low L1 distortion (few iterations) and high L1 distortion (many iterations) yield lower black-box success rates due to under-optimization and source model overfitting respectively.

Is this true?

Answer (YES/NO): NO